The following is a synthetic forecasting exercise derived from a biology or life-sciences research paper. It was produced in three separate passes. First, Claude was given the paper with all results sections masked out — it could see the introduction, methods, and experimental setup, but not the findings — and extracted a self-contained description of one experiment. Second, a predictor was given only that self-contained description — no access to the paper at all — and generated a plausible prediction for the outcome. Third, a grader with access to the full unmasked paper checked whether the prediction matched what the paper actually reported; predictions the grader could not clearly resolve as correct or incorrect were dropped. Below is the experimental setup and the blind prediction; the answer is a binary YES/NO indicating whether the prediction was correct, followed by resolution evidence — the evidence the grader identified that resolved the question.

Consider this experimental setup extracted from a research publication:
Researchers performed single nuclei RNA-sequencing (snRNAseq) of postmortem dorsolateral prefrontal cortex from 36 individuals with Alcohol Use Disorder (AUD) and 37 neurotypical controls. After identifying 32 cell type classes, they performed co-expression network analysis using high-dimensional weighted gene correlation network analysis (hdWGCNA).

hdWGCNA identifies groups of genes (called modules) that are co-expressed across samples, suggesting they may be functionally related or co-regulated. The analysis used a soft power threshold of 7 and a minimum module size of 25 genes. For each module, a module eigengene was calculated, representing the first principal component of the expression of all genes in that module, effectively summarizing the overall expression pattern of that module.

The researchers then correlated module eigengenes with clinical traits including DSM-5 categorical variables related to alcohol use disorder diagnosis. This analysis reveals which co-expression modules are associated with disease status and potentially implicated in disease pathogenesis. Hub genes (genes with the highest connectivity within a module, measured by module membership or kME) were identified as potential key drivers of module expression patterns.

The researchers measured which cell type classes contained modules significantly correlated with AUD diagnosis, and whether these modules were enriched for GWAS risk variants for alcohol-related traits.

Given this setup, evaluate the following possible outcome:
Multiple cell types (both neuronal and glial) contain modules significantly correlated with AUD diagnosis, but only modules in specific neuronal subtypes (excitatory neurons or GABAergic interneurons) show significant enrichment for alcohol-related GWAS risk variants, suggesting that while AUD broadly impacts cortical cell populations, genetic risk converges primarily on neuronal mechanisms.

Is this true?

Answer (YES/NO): NO